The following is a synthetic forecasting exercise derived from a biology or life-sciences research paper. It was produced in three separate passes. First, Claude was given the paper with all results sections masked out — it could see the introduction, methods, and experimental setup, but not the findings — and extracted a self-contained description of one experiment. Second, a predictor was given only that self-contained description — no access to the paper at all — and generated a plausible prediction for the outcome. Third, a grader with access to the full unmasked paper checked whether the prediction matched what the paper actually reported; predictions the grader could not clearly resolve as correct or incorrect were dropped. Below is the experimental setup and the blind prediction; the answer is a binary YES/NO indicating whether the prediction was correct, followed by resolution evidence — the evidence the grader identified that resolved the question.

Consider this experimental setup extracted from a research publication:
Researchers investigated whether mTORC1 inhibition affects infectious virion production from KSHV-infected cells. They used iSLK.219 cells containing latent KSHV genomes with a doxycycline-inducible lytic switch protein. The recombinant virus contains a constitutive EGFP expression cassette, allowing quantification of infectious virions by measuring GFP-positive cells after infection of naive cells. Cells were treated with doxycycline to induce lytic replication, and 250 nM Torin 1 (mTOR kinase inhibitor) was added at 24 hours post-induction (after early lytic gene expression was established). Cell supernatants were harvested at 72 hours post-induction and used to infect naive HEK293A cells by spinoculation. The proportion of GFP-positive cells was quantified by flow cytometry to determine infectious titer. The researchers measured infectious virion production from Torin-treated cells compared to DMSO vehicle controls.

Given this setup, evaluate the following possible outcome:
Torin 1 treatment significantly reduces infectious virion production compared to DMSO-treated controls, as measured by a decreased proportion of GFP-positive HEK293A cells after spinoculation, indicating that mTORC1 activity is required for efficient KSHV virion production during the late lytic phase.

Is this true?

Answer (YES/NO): NO